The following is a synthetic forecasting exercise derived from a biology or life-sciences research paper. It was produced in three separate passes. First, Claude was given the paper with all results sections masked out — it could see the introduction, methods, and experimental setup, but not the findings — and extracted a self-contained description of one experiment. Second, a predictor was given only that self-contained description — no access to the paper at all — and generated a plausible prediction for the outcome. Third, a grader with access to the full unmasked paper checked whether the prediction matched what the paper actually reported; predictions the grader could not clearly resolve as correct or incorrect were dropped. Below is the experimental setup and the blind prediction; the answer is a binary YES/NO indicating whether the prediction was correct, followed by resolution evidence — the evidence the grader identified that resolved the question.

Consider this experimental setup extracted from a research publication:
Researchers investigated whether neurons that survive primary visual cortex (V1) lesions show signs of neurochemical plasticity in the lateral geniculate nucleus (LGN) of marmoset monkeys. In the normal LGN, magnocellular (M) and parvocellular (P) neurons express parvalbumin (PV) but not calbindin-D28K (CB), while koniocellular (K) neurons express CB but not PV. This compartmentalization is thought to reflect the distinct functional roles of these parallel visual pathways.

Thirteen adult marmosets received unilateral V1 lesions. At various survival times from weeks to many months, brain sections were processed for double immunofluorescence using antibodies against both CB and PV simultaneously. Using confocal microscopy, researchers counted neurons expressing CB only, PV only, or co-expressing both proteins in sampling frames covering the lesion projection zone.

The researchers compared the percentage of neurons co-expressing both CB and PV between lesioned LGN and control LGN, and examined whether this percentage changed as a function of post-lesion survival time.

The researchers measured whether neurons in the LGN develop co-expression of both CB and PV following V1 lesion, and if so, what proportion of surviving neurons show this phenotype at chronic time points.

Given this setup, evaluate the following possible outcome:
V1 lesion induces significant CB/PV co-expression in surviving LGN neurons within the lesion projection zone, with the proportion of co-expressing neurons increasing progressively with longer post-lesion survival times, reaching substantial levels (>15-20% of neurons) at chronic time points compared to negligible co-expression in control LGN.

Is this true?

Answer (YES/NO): NO